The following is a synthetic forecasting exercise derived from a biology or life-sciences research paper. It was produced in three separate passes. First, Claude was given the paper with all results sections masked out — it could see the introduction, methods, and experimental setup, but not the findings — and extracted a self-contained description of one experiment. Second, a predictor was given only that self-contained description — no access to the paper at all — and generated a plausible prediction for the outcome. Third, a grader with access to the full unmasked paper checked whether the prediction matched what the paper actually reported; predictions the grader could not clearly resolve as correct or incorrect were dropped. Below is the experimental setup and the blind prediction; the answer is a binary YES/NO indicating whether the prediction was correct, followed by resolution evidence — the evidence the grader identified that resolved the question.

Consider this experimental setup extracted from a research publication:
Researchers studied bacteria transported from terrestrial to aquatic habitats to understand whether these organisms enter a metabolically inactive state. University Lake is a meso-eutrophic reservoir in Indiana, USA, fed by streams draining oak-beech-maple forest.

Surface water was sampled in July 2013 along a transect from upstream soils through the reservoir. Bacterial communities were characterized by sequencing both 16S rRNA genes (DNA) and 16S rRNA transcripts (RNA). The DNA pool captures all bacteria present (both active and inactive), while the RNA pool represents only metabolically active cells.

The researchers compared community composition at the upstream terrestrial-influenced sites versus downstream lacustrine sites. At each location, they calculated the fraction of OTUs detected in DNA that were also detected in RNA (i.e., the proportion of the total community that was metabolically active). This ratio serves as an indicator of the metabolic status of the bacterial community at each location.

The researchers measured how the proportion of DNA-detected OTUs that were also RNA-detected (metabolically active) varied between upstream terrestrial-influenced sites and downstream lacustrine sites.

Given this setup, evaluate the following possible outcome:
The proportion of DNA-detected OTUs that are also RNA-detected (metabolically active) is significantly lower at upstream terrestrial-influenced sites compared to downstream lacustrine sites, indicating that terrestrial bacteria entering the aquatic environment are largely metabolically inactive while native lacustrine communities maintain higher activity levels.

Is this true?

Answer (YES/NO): YES